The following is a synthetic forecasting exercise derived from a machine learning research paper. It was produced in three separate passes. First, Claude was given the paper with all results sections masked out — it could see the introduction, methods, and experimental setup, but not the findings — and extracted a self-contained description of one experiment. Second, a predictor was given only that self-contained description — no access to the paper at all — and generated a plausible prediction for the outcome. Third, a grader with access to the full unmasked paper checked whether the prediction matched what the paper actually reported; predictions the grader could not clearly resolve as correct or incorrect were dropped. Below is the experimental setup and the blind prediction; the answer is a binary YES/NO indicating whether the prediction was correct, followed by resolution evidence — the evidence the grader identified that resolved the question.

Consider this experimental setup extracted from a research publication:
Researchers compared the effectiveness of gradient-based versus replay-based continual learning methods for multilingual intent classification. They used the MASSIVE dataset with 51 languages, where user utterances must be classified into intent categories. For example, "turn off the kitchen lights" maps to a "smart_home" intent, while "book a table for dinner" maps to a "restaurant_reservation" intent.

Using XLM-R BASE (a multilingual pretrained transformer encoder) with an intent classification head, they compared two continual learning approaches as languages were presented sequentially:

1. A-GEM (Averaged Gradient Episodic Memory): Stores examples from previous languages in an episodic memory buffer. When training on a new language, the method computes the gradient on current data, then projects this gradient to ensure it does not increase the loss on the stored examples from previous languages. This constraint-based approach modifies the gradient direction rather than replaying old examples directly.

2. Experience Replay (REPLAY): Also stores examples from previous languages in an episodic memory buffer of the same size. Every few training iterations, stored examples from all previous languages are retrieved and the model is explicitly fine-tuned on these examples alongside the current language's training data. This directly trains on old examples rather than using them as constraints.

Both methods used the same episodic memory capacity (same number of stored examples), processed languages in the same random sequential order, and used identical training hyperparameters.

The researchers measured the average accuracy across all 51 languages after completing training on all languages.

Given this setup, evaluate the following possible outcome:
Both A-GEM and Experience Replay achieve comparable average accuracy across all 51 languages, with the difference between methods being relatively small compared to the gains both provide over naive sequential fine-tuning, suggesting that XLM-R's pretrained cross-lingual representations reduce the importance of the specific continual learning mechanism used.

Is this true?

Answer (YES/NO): NO